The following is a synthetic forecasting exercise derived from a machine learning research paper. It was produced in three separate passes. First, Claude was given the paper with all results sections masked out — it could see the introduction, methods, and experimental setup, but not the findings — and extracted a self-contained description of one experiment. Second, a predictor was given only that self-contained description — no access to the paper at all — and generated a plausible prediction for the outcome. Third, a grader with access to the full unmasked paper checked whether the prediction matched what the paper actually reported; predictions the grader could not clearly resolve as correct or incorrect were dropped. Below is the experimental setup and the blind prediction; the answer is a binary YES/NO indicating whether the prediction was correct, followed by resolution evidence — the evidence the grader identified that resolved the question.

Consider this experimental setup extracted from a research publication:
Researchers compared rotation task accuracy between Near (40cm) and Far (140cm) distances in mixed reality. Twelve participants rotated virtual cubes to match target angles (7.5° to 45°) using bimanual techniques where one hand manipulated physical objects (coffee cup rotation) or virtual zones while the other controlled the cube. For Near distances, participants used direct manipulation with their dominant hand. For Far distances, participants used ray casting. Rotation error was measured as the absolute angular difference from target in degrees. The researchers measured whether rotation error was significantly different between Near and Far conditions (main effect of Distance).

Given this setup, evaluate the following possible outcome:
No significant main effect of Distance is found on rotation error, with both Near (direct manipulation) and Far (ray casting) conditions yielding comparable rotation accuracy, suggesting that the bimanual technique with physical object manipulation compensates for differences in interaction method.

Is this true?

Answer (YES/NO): NO